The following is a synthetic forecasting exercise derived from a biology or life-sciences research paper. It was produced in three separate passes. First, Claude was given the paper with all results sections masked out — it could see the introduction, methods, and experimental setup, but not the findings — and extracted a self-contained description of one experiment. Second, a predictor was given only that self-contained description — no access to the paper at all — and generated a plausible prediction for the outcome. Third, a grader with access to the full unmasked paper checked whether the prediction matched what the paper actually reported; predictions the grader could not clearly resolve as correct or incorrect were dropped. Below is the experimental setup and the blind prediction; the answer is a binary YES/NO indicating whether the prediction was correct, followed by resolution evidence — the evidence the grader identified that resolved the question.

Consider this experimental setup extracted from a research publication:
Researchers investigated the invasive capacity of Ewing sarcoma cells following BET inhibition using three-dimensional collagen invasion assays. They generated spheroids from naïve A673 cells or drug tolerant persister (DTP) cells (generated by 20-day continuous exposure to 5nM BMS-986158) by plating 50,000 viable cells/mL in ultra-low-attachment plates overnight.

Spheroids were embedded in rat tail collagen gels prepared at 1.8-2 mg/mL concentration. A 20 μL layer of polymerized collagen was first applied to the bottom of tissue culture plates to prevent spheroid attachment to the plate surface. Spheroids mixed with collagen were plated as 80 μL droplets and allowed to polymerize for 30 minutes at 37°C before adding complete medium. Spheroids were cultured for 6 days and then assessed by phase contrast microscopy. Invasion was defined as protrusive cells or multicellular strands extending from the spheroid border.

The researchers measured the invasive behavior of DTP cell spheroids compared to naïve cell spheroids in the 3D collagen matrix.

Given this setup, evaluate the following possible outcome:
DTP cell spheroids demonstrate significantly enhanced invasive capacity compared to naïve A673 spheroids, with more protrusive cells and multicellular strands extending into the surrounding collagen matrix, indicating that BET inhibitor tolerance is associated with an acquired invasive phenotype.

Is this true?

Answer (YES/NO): YES